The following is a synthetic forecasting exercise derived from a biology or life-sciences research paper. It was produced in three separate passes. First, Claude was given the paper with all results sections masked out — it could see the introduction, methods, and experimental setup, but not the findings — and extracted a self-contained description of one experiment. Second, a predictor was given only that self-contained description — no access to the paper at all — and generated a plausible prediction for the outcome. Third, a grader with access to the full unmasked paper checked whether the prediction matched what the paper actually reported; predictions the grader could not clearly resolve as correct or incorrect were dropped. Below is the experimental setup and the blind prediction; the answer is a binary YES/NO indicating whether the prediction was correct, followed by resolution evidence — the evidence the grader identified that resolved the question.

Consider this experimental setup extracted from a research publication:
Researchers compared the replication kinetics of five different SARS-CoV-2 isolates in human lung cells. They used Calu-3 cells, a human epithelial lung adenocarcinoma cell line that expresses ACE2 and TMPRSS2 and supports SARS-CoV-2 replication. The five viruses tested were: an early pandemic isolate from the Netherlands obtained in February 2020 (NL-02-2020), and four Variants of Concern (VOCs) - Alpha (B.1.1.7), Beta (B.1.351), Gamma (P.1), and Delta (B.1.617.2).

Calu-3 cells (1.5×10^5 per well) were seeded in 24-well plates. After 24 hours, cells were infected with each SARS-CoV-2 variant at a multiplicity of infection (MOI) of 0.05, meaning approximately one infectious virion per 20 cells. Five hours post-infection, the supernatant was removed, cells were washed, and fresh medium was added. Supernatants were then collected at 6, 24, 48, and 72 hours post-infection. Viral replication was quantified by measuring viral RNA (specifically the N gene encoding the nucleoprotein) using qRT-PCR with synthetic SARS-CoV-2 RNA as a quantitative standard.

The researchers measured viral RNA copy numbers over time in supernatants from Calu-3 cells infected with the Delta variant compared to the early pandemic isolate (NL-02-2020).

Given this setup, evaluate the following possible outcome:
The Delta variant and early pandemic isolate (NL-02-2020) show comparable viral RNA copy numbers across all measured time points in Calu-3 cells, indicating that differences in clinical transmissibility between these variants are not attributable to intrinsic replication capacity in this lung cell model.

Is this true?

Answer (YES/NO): NO